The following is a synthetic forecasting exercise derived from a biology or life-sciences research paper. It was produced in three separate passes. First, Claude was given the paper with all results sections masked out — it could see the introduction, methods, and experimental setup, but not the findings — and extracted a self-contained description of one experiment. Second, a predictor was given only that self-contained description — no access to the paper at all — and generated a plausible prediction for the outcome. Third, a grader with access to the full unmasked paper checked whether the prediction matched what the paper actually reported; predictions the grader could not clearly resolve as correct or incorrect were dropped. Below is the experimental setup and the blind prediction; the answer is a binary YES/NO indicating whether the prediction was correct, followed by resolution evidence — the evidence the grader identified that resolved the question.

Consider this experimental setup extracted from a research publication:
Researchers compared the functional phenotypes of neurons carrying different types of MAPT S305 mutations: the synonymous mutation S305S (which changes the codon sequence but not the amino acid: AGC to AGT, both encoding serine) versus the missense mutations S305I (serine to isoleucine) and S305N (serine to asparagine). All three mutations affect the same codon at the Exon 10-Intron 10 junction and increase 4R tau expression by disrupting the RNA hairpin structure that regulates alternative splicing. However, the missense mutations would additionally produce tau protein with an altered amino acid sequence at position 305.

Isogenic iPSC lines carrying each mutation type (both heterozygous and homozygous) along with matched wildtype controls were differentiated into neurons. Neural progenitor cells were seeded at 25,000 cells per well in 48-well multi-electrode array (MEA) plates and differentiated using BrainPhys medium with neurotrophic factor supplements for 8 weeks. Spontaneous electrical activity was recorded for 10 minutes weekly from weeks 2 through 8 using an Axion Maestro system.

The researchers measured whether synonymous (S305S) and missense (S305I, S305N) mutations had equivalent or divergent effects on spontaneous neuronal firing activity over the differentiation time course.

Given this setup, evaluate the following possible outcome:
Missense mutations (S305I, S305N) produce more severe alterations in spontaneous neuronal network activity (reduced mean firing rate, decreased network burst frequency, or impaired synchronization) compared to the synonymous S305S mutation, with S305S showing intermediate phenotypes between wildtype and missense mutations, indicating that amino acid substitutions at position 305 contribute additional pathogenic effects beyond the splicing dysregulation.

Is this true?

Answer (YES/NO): NO